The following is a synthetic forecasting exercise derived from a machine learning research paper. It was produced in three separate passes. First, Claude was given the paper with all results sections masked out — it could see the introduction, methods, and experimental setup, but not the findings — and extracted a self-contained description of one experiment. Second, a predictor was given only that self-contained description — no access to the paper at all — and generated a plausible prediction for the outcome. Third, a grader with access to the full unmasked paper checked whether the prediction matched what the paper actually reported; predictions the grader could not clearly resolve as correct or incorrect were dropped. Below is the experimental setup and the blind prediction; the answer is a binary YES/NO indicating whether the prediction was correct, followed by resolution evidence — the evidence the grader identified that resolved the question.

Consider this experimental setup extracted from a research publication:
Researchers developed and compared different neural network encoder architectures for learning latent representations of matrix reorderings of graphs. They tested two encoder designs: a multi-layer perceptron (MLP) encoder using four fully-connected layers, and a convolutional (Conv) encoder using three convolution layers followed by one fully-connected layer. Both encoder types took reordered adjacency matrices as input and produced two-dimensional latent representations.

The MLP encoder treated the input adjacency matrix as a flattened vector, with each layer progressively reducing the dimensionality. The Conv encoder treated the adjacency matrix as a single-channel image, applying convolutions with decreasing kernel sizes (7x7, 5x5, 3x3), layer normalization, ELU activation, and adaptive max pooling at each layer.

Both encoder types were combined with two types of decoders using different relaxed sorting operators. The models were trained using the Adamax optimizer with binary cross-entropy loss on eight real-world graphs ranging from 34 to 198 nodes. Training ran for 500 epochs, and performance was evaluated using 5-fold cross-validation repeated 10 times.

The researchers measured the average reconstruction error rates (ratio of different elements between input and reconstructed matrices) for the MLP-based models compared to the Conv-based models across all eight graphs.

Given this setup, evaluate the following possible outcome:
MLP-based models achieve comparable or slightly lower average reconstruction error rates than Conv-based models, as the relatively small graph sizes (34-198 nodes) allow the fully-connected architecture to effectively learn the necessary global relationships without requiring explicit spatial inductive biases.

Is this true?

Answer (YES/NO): YES